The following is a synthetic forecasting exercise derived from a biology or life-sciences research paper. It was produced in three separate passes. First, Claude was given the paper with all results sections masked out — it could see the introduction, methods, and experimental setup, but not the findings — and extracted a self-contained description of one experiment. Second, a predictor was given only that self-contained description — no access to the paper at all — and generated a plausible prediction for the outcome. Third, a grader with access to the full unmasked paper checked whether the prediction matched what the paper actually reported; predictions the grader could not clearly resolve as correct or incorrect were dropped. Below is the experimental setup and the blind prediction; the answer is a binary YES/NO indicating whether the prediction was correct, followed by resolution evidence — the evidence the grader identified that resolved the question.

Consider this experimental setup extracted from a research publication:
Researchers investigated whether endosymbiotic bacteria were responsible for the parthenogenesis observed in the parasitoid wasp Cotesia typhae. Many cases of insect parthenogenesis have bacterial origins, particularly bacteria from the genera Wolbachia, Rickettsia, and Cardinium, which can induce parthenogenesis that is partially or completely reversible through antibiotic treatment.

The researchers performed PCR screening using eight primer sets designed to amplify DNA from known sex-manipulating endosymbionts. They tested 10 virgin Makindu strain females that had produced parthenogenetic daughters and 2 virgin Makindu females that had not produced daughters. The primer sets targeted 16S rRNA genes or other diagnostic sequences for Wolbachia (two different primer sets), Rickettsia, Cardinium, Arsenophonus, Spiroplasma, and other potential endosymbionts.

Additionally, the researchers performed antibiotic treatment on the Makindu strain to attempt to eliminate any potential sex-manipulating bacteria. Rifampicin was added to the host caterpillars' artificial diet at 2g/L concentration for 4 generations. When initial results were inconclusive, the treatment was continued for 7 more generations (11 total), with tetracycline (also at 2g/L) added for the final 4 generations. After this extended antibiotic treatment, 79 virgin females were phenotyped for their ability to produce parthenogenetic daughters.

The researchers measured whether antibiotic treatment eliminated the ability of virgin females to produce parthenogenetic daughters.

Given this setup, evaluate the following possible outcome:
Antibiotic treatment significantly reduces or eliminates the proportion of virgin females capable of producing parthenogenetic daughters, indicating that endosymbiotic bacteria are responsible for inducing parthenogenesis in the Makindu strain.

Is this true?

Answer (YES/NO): NO